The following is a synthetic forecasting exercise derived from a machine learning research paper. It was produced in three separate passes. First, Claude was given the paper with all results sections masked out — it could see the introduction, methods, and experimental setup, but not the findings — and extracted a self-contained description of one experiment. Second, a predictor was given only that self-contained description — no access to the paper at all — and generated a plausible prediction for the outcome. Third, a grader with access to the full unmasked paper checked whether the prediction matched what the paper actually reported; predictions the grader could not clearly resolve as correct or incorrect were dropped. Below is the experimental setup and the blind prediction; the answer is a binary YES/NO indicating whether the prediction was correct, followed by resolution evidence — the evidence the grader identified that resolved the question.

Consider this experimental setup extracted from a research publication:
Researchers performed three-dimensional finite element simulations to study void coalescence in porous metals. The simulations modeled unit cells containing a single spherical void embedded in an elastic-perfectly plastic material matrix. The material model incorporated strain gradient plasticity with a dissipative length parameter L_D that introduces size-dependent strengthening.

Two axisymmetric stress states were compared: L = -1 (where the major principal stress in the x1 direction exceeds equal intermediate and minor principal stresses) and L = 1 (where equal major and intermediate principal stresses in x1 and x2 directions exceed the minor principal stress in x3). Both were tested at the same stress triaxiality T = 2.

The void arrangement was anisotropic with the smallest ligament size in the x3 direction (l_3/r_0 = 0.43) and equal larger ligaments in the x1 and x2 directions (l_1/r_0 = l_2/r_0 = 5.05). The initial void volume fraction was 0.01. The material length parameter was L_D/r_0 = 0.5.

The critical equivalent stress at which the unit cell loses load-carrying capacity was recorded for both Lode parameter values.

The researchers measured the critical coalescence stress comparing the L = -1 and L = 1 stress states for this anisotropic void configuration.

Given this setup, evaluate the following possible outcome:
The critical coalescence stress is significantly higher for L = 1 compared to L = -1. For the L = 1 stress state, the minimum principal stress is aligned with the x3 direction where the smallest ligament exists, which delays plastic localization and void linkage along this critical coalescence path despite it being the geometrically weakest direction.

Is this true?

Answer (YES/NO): YES